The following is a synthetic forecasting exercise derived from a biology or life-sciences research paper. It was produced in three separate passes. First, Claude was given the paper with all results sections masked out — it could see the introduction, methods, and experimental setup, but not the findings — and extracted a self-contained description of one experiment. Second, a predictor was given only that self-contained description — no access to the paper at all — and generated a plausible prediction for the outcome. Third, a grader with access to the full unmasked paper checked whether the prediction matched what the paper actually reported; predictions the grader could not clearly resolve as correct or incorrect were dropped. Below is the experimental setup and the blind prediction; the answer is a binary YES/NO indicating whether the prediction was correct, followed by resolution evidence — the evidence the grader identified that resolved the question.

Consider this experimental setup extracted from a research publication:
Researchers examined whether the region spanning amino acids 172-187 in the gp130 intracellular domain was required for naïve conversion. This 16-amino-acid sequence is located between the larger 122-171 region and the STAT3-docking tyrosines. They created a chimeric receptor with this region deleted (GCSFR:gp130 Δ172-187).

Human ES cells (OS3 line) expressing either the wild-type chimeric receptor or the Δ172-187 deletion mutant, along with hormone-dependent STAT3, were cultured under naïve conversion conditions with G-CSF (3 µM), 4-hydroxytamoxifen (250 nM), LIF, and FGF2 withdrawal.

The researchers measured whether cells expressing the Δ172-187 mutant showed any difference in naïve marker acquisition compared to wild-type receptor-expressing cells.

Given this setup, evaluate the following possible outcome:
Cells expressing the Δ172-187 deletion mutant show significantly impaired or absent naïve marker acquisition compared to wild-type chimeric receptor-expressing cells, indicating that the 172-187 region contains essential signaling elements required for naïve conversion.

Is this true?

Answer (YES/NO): NO